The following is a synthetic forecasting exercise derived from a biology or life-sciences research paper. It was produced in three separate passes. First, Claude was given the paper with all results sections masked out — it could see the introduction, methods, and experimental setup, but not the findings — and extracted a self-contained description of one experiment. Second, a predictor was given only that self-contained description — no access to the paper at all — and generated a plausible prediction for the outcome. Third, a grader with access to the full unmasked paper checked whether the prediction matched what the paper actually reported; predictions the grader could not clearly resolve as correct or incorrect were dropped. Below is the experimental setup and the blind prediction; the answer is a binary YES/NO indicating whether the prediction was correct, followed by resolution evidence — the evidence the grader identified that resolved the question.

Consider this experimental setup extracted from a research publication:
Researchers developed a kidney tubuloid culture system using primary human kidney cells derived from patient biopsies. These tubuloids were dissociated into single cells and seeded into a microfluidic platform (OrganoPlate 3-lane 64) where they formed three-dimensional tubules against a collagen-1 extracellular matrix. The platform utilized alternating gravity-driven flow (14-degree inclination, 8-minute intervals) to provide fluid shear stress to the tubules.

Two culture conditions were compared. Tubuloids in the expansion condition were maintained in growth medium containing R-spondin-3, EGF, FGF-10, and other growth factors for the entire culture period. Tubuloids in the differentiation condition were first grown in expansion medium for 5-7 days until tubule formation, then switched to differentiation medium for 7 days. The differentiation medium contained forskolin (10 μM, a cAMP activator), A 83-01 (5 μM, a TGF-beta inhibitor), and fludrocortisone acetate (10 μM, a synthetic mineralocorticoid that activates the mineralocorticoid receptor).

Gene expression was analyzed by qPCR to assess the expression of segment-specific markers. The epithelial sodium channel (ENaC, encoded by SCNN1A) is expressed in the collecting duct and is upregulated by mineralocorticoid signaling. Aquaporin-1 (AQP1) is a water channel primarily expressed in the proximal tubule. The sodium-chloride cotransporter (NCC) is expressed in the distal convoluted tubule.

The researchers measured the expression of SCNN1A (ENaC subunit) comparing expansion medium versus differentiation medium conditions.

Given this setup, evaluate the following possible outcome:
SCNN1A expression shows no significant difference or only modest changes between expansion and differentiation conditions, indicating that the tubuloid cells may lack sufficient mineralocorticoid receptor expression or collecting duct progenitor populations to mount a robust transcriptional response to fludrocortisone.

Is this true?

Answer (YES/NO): NO